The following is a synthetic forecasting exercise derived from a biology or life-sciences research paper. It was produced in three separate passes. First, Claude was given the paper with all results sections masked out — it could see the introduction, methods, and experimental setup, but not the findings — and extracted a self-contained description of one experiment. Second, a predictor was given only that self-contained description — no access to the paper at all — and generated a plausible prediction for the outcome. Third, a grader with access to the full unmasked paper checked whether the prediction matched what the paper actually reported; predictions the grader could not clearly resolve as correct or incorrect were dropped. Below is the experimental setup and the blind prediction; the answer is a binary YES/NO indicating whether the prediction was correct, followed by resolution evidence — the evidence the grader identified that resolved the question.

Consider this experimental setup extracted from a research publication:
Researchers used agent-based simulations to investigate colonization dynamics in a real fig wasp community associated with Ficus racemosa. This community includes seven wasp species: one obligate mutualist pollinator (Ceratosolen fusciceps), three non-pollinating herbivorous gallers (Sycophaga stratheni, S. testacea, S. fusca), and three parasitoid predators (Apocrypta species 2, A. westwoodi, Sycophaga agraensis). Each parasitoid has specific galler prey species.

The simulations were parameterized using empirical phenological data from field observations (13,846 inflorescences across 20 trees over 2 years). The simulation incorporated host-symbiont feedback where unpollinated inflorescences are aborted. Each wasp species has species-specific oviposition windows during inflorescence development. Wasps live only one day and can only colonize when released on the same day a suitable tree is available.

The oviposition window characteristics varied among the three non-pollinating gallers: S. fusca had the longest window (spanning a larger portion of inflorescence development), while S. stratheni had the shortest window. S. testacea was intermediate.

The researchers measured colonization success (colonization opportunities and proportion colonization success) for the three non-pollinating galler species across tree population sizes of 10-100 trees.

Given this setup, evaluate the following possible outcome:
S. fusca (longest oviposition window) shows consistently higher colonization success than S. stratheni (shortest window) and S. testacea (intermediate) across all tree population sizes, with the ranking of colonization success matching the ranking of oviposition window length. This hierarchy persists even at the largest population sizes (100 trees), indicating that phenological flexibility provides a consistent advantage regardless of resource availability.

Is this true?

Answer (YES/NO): YES